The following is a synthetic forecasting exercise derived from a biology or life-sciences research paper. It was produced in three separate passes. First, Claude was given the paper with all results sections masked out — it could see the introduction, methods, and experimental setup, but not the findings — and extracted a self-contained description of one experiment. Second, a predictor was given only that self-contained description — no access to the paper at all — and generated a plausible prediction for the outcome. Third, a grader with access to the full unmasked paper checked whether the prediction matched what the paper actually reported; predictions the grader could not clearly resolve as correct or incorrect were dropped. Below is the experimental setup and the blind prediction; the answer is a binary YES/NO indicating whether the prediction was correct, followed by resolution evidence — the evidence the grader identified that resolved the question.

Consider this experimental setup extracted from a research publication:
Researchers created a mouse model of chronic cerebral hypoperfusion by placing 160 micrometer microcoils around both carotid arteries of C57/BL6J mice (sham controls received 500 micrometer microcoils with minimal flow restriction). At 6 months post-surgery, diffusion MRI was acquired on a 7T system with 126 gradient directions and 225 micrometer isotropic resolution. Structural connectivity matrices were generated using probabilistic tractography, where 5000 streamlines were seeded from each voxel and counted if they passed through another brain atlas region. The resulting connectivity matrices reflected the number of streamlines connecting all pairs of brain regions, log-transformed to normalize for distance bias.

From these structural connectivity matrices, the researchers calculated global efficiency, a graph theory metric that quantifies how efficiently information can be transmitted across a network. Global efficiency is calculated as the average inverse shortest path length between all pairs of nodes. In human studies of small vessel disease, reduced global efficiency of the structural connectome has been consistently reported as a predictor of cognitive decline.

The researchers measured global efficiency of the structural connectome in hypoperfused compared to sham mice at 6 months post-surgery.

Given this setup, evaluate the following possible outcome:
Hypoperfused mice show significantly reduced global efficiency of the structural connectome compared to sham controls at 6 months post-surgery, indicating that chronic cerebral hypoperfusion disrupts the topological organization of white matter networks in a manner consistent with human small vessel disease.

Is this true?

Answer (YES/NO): NO